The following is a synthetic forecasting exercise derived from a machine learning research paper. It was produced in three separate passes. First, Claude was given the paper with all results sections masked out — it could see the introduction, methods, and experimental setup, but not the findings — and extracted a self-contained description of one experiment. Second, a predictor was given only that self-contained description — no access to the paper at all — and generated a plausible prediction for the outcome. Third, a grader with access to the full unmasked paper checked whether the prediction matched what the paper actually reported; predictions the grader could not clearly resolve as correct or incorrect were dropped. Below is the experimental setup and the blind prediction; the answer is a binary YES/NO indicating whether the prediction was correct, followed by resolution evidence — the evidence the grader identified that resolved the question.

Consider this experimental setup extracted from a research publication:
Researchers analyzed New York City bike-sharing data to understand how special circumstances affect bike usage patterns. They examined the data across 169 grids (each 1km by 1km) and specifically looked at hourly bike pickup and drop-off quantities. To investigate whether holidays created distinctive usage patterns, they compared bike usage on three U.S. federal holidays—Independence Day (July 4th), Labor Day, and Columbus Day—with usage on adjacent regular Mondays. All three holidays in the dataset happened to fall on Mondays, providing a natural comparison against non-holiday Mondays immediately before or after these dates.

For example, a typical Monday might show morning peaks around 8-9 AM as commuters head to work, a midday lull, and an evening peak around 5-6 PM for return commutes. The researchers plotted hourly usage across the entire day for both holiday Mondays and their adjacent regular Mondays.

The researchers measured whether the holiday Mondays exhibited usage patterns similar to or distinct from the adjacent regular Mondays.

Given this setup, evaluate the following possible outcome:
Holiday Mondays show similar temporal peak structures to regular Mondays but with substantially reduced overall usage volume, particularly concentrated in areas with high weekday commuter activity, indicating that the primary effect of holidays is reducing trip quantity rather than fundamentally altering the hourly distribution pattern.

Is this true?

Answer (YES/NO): NO